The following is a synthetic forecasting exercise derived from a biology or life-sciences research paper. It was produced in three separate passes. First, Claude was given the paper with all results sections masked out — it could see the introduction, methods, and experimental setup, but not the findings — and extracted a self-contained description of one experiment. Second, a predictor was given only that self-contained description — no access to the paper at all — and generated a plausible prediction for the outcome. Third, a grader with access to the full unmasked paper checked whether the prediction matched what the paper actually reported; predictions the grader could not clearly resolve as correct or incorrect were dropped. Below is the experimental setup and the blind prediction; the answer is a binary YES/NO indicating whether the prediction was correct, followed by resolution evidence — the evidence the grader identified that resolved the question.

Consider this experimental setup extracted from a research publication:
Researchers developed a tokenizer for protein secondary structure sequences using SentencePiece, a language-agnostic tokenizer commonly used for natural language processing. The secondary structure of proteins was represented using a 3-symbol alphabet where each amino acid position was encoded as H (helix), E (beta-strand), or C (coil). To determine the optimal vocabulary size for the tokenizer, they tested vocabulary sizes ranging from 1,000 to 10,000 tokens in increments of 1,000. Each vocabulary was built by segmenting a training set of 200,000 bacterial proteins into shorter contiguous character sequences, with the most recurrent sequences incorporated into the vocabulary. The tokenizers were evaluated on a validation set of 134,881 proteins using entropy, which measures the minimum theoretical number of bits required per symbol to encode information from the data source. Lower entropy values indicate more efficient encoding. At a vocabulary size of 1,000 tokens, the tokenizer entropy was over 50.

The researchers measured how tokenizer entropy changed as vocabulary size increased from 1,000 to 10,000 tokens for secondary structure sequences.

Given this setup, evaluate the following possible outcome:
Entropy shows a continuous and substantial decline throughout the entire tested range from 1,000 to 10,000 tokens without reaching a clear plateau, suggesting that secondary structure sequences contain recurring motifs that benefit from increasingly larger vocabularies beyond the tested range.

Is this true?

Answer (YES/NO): NO